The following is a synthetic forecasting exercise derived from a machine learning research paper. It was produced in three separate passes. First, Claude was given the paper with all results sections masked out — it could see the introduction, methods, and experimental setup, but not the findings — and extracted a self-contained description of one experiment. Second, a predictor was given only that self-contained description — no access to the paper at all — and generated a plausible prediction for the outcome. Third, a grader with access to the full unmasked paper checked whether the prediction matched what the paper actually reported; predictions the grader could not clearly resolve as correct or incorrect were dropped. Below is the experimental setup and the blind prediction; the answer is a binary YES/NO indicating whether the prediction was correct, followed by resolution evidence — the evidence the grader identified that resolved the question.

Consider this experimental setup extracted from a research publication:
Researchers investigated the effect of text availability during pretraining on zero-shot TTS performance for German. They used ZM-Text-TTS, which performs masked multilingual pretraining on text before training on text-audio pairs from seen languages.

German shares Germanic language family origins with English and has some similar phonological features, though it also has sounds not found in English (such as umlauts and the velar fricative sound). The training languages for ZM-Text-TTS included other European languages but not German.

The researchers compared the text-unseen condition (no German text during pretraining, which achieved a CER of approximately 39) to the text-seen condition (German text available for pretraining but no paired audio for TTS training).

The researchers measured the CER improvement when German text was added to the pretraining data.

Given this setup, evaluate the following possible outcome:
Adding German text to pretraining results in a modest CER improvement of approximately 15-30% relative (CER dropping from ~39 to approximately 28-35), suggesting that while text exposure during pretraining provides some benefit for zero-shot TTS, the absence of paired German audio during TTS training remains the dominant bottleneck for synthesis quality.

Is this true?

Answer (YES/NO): YES